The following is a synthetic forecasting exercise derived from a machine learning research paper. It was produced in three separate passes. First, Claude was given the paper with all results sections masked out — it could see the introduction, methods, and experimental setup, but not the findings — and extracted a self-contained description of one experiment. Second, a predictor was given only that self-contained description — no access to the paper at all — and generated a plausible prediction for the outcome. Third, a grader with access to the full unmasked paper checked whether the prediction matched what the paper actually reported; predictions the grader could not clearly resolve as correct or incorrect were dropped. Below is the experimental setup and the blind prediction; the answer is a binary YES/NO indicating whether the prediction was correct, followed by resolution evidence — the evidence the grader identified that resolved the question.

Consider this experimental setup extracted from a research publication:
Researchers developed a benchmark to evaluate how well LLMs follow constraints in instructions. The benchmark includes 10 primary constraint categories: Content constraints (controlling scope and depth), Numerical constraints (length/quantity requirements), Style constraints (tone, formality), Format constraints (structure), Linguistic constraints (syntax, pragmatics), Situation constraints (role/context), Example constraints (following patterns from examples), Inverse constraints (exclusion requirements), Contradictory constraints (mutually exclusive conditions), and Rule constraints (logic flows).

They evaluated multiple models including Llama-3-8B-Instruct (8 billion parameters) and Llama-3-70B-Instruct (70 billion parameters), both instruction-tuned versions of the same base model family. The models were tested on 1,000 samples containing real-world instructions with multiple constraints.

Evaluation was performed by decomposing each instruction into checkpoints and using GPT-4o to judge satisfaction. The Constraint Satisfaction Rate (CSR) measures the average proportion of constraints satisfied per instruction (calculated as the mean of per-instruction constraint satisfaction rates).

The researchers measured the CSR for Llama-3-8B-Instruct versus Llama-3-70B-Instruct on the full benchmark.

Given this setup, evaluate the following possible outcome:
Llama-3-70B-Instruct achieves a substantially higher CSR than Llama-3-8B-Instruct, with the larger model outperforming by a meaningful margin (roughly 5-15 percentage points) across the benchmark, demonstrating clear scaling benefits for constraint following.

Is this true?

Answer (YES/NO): YES